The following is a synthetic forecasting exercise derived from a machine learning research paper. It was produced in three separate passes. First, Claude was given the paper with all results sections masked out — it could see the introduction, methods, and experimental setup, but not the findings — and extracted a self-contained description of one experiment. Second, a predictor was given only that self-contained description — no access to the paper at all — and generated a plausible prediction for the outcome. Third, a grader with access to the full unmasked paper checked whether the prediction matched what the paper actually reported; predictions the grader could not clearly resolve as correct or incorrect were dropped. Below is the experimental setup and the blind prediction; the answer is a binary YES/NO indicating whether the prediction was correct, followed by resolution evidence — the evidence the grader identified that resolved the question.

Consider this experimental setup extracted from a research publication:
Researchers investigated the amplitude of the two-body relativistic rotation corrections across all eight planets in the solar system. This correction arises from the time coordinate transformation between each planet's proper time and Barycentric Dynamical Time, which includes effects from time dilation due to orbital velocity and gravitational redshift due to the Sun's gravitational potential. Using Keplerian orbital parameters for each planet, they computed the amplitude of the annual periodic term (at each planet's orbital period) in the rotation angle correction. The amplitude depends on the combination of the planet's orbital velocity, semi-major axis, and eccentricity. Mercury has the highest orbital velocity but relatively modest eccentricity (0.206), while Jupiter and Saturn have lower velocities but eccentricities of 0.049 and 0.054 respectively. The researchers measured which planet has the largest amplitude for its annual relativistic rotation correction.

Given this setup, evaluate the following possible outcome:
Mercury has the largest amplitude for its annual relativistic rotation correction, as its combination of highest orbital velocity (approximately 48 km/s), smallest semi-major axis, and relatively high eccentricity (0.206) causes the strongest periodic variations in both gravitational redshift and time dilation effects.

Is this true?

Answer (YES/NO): NO